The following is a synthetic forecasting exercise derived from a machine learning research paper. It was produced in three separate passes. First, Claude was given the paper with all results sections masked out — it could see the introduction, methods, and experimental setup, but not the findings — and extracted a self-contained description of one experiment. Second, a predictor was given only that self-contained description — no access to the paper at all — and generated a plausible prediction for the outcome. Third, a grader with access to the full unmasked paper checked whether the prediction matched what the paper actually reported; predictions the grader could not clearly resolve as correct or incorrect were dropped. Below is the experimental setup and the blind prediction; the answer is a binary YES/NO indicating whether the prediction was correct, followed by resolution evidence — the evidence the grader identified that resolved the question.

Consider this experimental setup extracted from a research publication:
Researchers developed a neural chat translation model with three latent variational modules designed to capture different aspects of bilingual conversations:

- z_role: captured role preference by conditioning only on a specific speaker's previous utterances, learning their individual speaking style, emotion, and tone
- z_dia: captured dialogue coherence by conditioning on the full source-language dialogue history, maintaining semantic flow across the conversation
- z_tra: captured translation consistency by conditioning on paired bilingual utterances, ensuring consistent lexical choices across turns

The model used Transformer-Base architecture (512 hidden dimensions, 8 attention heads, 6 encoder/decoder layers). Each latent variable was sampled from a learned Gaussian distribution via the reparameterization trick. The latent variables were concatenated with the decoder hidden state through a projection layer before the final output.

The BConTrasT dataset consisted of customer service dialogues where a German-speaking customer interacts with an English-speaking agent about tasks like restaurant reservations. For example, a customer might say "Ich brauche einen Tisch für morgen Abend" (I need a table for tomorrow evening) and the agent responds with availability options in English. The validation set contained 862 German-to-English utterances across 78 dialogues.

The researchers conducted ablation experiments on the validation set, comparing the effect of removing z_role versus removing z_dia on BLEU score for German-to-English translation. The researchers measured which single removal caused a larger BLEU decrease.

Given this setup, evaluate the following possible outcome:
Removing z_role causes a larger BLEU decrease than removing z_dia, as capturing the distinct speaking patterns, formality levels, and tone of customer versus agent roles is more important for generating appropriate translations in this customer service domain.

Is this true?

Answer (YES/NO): YES